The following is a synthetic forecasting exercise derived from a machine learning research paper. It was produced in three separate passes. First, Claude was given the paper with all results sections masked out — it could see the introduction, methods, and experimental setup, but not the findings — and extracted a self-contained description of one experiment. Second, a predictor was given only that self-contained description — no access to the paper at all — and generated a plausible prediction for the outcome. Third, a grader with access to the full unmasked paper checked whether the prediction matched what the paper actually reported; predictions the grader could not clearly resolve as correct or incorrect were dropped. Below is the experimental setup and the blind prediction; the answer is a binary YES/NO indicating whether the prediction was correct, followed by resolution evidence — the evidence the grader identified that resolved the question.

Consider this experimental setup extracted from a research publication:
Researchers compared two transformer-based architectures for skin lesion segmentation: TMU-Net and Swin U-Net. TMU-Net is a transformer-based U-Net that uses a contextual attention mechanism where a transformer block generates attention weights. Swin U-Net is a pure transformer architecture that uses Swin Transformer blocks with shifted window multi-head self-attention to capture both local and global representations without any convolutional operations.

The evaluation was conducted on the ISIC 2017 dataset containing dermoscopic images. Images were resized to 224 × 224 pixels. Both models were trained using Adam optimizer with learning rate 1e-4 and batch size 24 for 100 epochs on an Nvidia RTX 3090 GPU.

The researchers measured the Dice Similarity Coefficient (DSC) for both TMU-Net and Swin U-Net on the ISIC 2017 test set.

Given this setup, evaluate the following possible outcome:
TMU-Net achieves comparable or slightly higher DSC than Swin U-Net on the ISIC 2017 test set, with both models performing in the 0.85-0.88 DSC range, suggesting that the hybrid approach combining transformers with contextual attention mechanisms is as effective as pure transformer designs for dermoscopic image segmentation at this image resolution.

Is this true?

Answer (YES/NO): NO